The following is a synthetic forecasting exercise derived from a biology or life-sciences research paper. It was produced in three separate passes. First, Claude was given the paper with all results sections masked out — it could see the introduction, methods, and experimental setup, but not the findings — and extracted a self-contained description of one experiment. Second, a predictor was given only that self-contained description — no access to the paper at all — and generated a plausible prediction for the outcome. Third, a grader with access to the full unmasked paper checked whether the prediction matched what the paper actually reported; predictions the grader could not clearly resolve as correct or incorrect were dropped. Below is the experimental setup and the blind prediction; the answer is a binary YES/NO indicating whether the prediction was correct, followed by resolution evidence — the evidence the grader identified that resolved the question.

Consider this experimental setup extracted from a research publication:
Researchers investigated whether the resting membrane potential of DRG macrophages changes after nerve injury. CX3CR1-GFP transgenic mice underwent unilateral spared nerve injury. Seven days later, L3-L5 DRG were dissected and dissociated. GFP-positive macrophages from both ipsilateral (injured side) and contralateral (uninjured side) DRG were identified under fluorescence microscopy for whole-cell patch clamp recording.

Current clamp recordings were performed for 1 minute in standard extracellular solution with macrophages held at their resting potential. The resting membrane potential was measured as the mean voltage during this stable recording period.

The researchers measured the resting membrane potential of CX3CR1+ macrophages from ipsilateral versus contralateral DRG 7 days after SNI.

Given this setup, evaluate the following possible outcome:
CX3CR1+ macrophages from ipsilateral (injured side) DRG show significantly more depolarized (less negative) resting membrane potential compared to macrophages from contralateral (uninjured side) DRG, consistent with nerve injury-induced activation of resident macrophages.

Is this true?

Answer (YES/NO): NO